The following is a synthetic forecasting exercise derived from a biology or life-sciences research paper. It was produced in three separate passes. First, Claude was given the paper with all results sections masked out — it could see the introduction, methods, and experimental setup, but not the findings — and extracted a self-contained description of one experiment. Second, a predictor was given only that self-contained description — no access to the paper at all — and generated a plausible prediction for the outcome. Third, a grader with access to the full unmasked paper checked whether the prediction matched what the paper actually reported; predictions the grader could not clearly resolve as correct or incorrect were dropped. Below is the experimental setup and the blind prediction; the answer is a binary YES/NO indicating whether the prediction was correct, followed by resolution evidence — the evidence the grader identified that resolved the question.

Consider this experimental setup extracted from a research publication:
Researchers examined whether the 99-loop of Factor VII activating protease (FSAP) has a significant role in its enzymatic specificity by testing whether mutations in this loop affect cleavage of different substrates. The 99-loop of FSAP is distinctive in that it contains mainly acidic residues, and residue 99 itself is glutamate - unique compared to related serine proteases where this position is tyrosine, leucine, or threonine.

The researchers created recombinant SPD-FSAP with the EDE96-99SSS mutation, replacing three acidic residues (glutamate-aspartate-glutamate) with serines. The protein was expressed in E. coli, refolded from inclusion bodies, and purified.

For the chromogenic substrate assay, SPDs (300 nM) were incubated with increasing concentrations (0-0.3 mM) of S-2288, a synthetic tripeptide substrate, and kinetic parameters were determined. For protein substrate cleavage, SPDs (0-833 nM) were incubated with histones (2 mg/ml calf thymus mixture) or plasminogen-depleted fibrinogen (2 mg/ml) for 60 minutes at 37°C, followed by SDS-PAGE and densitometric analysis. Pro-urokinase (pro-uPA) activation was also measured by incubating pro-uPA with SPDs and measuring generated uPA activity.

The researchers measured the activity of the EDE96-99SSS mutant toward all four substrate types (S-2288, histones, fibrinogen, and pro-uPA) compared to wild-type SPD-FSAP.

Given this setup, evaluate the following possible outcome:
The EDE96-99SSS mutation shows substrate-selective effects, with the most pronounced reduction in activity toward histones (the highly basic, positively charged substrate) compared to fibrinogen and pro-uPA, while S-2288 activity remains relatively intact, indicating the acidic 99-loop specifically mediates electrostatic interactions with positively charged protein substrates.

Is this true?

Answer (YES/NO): NO